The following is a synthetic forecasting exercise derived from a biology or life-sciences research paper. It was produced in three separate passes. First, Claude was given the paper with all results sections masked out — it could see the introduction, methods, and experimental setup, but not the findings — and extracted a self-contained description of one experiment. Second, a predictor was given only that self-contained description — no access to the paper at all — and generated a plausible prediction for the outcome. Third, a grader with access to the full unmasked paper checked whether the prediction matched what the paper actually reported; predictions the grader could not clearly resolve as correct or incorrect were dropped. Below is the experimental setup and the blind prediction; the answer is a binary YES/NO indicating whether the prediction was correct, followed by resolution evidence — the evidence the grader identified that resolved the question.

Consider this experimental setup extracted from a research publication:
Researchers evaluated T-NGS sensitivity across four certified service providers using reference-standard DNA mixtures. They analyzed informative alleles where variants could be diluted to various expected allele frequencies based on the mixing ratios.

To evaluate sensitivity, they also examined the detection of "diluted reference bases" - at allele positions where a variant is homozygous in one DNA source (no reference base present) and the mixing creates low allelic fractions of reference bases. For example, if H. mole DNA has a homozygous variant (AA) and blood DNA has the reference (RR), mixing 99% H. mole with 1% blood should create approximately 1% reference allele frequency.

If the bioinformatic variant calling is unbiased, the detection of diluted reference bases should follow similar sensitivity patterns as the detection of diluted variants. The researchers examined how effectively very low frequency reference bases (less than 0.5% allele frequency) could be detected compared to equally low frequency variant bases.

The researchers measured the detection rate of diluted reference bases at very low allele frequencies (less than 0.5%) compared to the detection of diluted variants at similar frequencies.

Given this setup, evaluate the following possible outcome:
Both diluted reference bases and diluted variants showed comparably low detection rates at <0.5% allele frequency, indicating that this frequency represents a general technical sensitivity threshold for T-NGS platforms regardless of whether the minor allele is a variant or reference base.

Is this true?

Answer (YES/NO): NO